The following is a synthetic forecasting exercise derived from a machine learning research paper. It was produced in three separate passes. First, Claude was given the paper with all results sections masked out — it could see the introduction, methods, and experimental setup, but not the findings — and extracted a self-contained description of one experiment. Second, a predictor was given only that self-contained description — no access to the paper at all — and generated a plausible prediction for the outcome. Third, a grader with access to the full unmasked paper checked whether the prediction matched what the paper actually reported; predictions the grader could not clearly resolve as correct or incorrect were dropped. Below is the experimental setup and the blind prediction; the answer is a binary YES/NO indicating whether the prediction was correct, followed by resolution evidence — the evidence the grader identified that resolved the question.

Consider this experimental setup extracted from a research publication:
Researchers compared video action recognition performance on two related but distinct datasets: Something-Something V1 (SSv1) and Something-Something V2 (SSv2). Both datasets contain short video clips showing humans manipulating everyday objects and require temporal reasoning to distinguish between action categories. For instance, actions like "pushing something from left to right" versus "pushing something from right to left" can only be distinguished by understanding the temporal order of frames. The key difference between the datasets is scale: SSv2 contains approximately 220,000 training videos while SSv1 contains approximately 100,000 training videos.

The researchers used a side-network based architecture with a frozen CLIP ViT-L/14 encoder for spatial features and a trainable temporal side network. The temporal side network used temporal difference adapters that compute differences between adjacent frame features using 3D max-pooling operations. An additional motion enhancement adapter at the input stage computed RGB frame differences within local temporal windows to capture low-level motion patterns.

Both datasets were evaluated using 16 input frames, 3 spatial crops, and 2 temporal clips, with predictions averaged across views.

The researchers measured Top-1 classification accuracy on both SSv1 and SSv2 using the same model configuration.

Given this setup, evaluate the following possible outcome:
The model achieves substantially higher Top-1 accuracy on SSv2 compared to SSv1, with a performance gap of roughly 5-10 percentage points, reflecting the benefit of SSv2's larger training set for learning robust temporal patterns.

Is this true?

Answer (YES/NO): YES